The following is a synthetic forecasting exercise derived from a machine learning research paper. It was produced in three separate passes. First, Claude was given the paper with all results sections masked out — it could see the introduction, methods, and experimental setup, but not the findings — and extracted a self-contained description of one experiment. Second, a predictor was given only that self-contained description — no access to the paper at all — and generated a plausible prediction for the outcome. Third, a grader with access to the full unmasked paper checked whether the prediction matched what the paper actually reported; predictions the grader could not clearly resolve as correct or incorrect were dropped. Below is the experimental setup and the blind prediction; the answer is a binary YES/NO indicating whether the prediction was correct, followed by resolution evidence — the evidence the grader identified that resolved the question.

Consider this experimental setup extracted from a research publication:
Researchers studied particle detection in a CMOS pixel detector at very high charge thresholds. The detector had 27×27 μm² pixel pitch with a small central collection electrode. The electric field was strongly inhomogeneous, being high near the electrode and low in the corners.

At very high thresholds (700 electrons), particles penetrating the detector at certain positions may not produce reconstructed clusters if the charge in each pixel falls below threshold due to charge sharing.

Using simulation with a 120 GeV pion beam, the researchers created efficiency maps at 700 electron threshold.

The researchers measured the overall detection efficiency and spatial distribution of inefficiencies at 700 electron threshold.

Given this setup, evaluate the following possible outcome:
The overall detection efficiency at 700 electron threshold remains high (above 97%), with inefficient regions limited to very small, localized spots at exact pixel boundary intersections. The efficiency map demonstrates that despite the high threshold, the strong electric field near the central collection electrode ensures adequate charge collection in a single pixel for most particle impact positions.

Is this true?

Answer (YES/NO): NO